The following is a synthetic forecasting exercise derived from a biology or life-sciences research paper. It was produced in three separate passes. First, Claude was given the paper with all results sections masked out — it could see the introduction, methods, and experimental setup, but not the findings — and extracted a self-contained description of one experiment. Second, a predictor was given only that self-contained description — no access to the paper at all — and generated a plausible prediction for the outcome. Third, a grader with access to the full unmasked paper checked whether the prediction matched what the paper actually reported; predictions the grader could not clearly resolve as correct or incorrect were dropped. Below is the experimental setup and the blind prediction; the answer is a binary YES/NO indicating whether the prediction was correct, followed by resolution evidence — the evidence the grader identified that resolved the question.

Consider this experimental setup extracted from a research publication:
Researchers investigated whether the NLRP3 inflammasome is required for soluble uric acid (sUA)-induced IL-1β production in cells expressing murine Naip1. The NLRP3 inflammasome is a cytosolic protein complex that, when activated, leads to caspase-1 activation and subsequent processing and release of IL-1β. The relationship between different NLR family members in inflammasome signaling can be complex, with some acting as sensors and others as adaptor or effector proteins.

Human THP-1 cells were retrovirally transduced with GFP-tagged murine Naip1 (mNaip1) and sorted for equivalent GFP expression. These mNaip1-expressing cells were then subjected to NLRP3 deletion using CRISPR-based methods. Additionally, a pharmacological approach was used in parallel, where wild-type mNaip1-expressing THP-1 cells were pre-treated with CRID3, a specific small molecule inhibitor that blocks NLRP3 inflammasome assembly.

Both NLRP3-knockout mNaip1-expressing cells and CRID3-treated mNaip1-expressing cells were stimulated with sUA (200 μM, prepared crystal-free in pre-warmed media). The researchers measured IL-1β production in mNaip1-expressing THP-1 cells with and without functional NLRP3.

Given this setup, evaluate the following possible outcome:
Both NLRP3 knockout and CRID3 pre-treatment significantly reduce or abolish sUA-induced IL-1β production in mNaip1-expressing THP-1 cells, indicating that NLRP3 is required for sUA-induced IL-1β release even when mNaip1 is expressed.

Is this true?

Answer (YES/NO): YES